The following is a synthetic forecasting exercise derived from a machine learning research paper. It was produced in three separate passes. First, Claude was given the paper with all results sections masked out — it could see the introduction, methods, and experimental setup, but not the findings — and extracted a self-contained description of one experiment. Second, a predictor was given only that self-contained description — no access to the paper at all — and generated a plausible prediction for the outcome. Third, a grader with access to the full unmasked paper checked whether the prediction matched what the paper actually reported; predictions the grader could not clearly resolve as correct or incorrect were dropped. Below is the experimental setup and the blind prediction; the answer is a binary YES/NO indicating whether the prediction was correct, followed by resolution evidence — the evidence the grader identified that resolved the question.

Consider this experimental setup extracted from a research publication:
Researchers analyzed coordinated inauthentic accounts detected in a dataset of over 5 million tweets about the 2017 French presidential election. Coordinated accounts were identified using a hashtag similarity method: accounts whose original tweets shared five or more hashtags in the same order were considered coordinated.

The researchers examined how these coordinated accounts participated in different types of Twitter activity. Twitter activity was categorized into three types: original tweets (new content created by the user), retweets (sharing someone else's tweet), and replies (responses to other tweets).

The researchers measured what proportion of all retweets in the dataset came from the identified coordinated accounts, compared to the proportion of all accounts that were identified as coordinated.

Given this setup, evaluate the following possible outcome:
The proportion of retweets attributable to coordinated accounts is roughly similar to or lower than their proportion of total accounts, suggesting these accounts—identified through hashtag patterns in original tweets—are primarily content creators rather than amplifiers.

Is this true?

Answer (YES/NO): NO